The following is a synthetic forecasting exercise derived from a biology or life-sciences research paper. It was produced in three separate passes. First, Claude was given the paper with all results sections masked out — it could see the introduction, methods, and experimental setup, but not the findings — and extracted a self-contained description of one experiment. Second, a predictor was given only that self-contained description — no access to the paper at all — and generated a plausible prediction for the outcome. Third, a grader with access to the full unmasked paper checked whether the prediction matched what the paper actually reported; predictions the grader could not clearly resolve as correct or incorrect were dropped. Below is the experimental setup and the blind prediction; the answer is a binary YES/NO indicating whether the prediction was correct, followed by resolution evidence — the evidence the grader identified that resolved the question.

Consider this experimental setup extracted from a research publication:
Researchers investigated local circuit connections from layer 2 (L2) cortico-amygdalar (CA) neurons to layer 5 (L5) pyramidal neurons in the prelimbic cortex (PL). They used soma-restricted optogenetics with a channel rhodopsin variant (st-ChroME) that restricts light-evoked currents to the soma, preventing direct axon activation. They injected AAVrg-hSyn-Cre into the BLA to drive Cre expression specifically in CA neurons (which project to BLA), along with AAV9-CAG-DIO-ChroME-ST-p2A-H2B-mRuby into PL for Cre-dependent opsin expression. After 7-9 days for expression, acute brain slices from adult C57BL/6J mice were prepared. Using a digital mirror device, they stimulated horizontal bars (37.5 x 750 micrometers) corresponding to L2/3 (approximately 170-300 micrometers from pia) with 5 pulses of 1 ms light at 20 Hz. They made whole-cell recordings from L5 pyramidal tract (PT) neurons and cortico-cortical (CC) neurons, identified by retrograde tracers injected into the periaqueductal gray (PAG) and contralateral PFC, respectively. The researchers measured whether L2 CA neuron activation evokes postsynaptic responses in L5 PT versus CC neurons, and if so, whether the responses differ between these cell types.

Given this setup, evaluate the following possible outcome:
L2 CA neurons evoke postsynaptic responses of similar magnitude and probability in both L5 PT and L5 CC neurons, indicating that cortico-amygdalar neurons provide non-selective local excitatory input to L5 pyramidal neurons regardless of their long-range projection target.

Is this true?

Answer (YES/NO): NO